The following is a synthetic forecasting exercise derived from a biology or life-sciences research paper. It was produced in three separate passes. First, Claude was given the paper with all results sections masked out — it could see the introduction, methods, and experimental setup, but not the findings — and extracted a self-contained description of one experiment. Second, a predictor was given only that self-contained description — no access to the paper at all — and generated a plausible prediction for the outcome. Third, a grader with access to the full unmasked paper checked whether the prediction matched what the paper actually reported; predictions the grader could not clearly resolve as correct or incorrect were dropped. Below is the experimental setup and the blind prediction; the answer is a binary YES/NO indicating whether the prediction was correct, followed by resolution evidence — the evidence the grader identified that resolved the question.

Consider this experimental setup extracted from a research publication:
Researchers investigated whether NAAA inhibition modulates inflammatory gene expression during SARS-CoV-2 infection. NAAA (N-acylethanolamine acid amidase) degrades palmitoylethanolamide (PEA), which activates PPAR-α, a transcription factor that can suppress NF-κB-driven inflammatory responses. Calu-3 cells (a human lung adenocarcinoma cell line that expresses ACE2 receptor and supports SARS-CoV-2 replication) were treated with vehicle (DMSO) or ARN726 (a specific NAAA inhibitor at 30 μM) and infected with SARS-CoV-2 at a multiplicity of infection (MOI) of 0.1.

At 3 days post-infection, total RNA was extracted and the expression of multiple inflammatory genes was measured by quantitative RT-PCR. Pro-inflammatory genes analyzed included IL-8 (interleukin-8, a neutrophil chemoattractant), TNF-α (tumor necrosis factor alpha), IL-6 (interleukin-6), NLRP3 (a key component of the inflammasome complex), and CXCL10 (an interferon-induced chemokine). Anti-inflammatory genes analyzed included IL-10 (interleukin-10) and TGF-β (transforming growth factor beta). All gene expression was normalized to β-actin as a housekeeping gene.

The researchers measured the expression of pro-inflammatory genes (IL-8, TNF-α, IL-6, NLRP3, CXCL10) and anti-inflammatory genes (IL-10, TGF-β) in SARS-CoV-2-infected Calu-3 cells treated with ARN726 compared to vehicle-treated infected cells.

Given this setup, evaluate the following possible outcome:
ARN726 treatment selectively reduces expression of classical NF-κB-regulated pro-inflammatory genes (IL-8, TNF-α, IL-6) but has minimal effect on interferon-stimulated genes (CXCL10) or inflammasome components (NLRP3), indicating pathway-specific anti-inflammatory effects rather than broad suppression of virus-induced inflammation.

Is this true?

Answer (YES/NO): NO